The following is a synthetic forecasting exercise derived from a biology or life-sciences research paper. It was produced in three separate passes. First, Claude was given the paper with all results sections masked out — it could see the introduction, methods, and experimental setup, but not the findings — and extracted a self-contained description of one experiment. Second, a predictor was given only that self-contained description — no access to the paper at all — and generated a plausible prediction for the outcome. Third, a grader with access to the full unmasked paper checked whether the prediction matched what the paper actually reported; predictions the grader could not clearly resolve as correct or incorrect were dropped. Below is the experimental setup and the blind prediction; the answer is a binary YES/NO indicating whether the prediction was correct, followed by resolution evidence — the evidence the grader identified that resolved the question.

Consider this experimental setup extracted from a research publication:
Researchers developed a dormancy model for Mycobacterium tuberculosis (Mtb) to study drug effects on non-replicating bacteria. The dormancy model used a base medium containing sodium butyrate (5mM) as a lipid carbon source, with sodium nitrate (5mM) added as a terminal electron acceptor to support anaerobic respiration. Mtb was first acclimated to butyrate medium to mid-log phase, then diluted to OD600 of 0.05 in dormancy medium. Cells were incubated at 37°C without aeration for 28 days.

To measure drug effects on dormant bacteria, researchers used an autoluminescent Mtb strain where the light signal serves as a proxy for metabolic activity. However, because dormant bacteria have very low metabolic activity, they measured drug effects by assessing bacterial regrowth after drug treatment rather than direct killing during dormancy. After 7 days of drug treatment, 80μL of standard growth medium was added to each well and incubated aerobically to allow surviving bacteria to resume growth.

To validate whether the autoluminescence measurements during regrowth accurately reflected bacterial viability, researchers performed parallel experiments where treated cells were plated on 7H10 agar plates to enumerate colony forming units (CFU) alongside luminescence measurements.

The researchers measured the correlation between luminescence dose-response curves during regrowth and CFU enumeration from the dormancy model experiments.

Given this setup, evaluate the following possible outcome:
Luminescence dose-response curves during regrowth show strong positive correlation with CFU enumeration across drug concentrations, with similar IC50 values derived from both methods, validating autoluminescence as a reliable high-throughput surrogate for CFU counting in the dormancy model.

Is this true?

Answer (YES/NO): NO